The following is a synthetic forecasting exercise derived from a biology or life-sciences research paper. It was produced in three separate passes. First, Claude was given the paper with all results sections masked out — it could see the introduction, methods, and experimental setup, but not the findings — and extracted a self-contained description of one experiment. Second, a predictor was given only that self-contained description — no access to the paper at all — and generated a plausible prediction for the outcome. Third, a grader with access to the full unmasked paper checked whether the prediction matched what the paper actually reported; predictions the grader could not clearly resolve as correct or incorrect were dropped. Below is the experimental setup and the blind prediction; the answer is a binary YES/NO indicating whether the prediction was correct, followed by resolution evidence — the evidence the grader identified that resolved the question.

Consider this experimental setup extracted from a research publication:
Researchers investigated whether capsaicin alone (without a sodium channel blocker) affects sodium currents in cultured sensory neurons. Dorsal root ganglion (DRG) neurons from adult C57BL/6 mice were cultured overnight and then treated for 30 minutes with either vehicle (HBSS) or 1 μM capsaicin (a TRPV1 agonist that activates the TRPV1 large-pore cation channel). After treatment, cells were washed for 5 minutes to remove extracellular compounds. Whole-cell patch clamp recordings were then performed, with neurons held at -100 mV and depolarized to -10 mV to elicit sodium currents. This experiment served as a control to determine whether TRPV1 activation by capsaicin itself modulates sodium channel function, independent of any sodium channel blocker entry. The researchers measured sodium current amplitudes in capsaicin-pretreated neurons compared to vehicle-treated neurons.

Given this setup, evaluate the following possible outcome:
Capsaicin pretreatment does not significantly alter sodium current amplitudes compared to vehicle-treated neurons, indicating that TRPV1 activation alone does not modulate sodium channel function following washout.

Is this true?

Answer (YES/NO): YES